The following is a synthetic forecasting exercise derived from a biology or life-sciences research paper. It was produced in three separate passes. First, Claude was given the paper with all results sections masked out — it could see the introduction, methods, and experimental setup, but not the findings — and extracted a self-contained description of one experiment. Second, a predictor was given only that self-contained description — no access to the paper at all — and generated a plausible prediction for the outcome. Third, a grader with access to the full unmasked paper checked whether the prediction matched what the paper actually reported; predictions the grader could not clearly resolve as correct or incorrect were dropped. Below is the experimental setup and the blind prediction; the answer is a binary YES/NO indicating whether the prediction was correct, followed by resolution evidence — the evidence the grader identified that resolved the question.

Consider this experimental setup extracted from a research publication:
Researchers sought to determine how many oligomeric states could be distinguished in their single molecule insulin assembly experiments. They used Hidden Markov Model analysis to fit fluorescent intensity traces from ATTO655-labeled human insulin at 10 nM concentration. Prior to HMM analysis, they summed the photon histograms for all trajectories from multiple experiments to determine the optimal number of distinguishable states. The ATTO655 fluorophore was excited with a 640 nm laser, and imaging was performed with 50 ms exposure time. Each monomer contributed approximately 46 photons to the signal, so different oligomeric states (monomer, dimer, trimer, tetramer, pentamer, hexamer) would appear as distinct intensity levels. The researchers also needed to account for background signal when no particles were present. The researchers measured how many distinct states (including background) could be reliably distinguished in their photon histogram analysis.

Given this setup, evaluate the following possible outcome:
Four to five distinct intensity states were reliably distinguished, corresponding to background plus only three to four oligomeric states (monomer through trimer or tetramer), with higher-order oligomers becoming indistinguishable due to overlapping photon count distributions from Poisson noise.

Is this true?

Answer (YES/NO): NO